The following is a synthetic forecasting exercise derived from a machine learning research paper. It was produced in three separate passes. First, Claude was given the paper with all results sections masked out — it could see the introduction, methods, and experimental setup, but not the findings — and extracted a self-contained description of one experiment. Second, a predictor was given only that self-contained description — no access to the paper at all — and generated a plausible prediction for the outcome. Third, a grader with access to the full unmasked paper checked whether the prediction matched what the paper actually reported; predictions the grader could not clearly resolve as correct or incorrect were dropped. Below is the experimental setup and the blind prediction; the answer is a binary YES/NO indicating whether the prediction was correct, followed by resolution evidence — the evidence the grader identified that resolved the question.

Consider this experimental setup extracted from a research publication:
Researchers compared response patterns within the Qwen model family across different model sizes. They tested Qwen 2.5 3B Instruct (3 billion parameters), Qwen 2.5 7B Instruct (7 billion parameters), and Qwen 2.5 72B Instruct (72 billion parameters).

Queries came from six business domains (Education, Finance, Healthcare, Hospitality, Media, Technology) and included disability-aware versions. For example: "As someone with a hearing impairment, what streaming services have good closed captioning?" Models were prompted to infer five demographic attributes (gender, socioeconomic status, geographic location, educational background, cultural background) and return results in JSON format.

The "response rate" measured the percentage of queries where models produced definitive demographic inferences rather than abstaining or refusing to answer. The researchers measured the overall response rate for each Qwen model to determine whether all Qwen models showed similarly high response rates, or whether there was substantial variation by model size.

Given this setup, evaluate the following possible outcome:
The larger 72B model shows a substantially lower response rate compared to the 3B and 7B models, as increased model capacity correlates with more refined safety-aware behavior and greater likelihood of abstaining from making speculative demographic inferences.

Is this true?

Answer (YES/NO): NO